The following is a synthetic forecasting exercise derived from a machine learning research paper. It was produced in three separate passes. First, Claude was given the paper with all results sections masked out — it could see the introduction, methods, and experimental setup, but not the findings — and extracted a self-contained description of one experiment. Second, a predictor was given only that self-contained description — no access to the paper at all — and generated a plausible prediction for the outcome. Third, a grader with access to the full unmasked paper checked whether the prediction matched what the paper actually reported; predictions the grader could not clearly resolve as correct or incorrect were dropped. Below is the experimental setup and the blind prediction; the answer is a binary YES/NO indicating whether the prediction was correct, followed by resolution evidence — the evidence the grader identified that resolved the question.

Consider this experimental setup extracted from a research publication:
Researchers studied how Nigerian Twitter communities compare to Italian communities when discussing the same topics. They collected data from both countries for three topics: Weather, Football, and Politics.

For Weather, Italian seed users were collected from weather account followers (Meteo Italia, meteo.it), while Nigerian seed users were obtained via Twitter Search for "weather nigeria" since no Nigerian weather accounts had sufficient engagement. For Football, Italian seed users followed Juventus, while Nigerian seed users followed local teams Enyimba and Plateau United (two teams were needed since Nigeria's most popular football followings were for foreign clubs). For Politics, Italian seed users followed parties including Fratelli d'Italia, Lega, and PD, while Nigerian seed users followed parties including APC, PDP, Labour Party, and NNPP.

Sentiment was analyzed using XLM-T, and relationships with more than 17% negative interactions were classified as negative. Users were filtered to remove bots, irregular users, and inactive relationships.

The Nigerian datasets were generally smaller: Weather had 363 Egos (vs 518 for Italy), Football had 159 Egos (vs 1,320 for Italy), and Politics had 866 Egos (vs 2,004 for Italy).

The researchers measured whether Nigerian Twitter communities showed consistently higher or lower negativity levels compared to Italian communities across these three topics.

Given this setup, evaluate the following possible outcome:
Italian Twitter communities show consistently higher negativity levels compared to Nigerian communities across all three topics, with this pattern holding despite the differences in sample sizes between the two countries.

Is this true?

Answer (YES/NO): YES